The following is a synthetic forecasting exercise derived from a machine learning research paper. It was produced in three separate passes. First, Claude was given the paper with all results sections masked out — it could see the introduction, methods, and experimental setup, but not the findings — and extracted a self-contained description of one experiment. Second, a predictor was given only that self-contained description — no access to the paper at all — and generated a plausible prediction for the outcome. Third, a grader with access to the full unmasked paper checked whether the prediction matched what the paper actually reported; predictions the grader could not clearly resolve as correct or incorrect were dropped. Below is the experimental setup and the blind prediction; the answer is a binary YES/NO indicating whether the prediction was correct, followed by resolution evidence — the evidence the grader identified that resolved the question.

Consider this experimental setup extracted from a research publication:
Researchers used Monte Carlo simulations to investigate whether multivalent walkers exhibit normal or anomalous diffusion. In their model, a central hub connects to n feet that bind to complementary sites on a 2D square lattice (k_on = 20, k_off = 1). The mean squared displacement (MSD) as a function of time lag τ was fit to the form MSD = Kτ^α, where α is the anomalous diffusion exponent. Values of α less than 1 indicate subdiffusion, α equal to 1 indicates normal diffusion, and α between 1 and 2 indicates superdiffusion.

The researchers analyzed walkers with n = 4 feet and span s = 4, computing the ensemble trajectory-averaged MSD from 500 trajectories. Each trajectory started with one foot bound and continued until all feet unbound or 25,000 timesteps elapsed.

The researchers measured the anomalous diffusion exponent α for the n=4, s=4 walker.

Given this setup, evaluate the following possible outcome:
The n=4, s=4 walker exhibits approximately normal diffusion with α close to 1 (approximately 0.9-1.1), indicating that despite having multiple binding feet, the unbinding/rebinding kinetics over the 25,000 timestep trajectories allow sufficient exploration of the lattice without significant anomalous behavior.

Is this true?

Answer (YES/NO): YES